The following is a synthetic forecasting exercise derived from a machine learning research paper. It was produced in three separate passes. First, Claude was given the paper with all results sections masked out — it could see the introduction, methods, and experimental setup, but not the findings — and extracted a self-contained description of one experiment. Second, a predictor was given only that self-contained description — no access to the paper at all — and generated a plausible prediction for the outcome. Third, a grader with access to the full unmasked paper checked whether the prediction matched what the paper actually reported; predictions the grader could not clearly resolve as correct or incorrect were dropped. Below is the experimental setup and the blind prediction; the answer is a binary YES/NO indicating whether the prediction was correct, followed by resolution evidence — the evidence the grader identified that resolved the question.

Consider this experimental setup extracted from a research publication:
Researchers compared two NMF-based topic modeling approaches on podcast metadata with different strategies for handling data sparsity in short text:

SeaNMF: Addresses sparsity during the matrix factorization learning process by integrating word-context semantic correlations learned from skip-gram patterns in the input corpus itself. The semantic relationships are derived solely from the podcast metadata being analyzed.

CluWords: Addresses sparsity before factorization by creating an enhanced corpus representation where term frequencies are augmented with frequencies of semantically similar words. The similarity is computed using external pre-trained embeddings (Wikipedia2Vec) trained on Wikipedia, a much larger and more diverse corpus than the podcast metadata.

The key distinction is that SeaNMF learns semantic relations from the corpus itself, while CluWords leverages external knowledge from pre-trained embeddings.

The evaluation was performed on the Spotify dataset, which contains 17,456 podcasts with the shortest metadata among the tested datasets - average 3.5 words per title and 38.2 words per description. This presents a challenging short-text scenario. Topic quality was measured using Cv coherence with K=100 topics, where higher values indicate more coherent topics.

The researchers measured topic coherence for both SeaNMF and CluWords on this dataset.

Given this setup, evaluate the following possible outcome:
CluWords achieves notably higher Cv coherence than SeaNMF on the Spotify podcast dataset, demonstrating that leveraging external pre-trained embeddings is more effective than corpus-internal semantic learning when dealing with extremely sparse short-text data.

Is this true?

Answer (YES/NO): YES